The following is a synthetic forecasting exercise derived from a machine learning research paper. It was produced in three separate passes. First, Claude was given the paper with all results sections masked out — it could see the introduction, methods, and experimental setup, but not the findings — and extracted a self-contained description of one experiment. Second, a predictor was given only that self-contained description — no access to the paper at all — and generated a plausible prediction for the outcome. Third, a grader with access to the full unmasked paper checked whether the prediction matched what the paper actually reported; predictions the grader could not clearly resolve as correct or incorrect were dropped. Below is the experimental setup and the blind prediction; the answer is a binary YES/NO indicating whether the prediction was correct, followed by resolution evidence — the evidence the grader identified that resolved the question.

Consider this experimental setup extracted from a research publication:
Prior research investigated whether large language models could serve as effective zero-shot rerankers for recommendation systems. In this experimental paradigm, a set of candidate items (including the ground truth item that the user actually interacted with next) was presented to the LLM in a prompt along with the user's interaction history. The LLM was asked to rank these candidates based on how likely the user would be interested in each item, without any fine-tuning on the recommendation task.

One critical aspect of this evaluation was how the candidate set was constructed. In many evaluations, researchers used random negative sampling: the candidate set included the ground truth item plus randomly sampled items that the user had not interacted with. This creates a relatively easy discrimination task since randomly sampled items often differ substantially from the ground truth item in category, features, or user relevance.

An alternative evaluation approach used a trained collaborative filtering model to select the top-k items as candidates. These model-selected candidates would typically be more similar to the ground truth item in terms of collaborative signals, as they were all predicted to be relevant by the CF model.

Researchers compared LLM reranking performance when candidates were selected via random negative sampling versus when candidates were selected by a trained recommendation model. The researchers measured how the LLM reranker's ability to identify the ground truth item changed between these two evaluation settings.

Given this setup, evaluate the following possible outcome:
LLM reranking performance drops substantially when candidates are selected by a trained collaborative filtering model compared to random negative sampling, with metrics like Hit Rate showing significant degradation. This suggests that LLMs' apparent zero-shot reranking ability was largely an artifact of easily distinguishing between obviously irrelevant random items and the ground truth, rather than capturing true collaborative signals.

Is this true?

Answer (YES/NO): YES